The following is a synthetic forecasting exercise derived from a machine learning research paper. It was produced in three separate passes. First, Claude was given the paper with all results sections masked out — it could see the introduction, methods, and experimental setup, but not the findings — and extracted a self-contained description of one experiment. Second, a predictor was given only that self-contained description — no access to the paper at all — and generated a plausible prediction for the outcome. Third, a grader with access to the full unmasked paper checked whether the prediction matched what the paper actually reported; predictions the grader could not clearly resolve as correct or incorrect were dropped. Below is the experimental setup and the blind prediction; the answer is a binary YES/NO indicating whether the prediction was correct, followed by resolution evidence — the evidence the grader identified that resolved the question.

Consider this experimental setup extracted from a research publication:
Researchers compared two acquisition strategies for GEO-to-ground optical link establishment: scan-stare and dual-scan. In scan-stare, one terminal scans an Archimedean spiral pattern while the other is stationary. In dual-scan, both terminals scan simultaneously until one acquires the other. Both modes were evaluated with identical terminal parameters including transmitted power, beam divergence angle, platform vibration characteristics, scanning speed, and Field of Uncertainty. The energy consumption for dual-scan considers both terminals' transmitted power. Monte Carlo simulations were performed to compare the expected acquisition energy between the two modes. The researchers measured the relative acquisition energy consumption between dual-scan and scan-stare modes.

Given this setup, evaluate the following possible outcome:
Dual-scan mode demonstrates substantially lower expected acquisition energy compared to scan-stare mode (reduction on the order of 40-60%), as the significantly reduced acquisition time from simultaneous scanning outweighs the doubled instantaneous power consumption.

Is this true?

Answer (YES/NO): NO